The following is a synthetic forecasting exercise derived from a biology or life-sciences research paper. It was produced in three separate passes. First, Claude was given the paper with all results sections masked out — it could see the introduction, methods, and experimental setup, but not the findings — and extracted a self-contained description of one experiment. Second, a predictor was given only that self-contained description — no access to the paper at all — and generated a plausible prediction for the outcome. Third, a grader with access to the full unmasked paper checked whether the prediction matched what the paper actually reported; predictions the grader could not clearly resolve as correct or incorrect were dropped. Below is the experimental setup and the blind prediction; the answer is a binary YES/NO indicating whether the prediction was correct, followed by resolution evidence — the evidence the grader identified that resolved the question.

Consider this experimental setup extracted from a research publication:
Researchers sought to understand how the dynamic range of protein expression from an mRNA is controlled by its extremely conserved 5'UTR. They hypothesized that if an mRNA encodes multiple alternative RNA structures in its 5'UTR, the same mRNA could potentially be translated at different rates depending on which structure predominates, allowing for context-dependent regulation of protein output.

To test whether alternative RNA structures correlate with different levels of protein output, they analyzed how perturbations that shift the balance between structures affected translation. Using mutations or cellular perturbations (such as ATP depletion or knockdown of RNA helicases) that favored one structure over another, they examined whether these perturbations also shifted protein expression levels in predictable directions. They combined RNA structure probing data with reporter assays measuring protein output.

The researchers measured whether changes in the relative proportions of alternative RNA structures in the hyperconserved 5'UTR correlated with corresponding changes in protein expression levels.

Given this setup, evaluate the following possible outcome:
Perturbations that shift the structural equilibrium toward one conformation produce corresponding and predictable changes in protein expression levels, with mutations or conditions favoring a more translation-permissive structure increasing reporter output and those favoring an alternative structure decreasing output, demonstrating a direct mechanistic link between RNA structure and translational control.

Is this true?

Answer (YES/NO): YES